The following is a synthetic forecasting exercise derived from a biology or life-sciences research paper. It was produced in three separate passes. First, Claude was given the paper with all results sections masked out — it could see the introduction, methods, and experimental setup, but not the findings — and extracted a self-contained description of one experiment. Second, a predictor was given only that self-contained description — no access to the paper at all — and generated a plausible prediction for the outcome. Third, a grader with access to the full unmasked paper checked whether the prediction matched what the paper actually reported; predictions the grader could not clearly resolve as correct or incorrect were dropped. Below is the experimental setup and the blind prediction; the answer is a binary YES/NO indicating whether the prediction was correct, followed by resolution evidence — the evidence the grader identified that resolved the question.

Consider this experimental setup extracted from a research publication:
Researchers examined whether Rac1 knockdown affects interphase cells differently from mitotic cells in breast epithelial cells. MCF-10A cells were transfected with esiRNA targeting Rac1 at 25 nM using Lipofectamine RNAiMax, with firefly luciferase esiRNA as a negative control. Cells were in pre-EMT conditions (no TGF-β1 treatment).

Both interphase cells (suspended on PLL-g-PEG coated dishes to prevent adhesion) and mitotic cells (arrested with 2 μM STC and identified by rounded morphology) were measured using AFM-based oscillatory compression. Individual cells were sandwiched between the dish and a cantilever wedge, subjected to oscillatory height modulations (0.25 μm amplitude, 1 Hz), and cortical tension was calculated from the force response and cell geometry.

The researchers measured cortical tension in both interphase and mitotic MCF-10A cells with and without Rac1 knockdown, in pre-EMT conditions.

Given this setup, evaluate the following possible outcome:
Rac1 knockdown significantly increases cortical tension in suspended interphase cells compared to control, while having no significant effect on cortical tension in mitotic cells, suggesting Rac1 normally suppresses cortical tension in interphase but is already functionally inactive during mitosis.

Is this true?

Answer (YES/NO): NO